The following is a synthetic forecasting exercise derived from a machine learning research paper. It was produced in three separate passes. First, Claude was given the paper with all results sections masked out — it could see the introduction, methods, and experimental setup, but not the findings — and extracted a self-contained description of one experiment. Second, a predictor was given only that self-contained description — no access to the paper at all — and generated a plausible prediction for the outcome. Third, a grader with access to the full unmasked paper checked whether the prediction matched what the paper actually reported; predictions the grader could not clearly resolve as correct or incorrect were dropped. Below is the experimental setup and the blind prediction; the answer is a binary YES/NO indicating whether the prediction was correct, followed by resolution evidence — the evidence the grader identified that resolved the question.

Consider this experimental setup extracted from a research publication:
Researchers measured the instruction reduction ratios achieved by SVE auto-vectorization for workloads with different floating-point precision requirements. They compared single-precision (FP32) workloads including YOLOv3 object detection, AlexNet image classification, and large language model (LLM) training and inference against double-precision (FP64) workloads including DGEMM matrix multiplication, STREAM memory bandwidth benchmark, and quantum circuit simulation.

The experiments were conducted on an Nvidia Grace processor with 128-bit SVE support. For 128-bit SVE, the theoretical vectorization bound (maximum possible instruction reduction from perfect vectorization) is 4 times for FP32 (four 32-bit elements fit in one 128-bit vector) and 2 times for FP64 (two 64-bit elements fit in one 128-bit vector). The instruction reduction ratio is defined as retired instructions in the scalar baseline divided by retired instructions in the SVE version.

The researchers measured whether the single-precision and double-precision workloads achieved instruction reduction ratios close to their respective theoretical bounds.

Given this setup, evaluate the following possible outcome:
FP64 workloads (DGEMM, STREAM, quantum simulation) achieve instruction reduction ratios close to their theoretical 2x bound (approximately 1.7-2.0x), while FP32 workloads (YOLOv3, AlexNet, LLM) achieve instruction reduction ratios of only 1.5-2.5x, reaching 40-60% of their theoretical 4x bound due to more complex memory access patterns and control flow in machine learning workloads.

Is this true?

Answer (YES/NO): NO